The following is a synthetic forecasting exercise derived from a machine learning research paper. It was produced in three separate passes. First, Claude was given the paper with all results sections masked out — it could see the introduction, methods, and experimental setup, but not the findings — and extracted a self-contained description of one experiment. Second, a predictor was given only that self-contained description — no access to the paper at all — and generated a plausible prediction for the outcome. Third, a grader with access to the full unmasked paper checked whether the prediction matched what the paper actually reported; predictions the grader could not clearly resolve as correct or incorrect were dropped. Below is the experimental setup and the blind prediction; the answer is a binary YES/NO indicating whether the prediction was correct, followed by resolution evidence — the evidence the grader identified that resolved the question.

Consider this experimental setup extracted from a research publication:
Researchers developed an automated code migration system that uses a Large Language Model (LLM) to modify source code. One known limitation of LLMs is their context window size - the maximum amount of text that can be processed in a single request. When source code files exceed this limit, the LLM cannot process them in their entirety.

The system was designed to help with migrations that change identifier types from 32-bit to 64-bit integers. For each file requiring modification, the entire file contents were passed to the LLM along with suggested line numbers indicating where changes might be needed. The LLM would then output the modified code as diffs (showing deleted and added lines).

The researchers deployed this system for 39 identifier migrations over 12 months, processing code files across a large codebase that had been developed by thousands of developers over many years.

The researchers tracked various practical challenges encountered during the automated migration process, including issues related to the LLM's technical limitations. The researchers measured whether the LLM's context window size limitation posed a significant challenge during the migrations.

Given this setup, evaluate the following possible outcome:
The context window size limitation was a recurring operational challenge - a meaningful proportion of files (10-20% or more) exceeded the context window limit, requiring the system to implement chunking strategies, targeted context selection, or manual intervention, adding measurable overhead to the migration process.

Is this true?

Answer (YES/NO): NO